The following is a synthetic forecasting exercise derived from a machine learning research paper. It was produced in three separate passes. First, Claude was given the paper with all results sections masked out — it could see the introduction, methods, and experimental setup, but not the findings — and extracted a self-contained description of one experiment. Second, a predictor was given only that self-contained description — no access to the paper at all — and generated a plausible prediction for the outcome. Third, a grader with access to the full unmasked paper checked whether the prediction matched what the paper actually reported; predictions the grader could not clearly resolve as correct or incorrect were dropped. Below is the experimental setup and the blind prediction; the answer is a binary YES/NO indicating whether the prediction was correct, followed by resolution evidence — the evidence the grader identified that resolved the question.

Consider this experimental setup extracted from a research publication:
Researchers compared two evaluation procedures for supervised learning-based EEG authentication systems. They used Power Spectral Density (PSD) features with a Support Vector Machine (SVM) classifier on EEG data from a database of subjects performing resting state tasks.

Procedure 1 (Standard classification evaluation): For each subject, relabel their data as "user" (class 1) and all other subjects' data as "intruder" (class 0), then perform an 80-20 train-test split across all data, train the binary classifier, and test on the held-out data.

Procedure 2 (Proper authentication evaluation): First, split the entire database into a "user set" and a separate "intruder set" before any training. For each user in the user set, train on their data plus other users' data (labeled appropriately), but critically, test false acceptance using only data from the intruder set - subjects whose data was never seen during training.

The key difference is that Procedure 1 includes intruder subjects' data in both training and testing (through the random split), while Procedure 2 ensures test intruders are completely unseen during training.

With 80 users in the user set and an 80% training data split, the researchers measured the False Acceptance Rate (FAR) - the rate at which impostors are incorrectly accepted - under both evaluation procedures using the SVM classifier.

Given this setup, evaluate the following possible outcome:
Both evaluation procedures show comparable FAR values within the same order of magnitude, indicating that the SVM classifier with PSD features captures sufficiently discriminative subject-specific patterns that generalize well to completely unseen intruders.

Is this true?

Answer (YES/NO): NO